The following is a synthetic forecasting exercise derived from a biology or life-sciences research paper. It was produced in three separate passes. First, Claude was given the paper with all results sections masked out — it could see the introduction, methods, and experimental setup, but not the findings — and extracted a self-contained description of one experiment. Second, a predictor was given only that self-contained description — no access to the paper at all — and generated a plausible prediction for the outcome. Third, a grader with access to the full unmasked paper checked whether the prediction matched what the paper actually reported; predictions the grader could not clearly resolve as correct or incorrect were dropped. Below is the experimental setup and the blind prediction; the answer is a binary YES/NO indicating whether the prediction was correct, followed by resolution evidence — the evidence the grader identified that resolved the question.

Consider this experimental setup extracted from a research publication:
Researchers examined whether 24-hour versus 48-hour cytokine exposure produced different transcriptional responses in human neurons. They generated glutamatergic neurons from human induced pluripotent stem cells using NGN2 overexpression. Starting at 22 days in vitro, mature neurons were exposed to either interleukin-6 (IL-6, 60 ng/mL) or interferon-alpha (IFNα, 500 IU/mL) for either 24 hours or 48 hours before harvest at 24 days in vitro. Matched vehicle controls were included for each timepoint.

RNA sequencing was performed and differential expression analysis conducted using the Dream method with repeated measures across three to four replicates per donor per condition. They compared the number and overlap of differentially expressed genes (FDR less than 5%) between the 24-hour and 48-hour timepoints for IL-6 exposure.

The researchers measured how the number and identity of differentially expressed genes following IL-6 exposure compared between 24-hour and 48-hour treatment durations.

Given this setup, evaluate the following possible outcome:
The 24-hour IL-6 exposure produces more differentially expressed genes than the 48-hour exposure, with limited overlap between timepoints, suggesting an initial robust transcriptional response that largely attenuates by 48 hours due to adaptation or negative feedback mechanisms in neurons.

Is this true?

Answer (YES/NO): NO